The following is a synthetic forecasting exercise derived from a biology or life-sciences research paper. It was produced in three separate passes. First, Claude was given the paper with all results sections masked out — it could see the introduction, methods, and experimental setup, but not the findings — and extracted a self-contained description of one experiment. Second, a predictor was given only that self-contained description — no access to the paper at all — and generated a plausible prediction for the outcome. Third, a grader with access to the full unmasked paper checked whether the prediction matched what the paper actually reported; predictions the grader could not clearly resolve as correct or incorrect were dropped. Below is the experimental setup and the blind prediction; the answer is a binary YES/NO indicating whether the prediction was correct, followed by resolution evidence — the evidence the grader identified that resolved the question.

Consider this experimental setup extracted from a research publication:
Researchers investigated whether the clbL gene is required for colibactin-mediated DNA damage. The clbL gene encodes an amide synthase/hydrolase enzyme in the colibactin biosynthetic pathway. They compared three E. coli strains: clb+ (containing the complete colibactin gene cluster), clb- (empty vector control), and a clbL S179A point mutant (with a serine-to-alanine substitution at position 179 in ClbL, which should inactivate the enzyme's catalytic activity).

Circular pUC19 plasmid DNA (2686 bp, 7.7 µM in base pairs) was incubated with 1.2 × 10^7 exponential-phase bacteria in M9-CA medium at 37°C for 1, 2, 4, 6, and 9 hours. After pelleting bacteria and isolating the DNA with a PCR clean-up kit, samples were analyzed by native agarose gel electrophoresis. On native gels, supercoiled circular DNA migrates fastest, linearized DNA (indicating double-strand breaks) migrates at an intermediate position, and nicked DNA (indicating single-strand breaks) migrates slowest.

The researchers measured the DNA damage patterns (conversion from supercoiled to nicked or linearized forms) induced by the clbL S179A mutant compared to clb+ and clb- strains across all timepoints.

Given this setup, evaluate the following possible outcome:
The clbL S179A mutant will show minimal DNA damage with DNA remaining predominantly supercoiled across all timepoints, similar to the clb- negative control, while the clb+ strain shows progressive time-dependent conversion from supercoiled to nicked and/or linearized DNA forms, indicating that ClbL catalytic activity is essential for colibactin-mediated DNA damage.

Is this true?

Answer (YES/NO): YES